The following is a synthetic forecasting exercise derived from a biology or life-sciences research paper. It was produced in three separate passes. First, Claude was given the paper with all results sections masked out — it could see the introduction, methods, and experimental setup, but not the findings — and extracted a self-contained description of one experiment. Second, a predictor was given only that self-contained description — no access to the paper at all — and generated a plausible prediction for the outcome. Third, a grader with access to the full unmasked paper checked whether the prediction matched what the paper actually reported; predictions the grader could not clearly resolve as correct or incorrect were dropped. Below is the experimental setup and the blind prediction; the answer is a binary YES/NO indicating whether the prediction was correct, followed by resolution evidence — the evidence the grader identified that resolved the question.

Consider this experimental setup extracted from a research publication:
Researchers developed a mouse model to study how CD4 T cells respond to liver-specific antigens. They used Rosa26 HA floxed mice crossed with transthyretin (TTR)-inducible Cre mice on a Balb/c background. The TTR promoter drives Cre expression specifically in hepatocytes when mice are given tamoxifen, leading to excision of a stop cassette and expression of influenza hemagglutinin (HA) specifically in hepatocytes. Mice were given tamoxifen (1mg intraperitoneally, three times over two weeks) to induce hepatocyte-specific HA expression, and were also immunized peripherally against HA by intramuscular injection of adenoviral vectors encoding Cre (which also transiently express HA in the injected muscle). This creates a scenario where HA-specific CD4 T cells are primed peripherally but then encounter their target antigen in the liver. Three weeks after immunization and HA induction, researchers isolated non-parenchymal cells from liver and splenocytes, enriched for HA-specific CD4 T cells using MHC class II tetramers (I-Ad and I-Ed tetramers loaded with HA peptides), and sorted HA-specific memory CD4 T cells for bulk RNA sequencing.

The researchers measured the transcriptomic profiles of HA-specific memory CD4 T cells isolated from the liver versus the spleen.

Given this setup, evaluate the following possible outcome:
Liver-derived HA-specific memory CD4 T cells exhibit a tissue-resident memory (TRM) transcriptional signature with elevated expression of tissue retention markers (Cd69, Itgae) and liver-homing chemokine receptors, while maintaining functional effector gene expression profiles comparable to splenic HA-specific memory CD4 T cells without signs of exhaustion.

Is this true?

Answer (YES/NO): NO